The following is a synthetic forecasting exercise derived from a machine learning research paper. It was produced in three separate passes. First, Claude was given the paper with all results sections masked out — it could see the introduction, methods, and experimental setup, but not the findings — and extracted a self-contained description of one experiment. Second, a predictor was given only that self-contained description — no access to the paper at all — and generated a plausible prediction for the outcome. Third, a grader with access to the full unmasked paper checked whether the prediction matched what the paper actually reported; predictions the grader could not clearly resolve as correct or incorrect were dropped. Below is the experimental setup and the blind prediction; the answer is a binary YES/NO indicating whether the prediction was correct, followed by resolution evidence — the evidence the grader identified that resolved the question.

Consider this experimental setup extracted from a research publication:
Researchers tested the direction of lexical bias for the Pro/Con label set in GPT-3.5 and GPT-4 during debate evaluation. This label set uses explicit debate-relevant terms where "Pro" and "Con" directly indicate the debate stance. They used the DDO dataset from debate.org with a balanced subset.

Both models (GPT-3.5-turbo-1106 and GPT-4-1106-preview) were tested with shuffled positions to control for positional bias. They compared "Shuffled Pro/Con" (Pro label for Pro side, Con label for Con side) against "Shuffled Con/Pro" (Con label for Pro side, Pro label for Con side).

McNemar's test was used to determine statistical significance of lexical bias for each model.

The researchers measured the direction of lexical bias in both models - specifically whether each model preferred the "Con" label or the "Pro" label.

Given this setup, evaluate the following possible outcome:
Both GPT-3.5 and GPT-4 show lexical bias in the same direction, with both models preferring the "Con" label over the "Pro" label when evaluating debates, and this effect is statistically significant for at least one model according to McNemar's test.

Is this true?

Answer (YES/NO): YES